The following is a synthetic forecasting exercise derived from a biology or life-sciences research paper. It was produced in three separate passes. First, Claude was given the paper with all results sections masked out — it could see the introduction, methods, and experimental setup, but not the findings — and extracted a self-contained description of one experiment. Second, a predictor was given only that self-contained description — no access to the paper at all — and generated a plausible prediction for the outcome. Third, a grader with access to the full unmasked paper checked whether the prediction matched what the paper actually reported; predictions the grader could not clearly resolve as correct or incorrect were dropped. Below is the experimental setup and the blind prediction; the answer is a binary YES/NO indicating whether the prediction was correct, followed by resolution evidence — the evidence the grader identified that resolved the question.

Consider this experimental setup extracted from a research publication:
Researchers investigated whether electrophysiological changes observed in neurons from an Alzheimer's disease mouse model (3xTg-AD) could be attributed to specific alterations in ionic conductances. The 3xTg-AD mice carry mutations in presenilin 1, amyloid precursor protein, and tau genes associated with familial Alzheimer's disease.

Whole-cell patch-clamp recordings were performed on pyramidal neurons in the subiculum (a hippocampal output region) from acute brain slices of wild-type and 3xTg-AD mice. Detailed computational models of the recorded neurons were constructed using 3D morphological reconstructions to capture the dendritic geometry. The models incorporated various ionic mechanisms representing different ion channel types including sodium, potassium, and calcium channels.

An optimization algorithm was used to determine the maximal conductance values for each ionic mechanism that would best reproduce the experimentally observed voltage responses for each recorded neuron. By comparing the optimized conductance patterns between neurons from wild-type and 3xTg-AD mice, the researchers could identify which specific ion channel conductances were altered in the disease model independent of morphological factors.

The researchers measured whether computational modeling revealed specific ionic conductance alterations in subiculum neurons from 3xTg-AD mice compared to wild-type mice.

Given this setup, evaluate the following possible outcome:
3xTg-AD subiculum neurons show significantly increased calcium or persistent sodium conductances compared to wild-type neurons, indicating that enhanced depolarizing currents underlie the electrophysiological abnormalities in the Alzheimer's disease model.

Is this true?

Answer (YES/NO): NO